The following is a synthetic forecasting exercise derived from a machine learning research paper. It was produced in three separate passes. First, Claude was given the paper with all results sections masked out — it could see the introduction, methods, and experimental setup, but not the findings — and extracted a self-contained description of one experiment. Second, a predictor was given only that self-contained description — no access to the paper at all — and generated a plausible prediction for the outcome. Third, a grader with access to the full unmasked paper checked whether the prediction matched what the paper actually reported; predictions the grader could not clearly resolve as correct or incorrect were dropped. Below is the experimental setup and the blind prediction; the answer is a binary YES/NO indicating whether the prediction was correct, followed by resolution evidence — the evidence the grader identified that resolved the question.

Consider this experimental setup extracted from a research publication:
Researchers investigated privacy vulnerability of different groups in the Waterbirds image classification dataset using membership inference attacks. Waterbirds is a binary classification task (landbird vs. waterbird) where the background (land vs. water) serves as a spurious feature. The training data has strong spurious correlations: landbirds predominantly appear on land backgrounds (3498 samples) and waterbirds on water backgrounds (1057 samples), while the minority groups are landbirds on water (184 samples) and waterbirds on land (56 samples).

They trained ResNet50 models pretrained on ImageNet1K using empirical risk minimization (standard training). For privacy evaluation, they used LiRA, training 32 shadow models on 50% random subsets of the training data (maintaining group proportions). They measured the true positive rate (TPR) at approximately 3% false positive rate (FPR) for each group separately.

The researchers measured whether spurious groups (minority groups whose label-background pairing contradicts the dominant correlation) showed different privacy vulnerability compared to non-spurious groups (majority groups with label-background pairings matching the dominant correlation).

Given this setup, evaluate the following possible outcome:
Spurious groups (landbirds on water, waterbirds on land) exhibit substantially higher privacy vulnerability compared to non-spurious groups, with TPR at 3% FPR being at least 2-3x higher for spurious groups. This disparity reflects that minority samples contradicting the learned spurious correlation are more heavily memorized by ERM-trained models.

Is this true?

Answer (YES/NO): YES